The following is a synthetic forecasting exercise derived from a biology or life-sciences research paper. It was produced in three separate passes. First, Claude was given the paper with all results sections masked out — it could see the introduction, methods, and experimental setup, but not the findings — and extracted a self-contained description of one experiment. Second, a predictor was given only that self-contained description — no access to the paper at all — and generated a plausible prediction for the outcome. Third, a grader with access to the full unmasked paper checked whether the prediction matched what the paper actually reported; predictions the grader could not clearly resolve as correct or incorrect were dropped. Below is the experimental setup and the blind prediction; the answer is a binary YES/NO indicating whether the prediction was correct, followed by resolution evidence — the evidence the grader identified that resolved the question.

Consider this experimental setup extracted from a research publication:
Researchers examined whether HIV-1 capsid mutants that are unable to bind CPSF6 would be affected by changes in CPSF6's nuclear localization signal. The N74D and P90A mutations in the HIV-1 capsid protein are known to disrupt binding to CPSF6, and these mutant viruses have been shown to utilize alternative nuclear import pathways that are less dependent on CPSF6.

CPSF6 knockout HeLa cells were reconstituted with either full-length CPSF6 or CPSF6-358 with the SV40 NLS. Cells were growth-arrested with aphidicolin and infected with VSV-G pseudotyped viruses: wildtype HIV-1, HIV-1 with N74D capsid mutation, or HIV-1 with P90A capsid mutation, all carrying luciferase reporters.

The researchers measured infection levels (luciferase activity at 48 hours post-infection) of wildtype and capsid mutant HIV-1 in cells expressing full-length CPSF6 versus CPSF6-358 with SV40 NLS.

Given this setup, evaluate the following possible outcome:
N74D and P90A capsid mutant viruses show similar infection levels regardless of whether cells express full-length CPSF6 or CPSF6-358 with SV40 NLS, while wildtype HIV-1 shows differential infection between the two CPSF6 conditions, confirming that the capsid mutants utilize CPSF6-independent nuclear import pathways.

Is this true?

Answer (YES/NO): NO